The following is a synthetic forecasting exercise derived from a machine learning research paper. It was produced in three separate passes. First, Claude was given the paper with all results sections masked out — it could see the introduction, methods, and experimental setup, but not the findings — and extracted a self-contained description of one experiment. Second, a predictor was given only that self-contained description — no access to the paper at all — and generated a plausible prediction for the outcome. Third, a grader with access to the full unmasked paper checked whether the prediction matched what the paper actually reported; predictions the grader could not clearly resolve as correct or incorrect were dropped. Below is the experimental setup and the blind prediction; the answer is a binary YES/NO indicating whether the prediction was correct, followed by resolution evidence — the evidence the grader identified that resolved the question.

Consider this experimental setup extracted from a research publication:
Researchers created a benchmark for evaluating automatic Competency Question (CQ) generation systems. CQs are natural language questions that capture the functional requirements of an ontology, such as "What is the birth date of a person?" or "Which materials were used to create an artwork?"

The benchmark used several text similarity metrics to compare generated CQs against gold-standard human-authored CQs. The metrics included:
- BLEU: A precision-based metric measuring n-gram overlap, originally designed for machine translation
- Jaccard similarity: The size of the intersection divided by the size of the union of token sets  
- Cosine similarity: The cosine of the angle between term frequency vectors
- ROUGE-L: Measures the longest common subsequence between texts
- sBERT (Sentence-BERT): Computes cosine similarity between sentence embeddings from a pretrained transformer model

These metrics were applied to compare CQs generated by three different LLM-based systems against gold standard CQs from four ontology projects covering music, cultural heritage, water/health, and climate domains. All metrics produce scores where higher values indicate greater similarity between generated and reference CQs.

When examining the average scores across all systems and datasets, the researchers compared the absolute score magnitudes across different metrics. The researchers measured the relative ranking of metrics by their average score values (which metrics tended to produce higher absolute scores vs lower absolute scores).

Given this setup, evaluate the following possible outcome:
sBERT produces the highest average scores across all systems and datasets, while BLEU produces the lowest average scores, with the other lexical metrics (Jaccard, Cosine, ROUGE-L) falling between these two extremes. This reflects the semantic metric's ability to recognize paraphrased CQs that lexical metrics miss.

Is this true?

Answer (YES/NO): NO